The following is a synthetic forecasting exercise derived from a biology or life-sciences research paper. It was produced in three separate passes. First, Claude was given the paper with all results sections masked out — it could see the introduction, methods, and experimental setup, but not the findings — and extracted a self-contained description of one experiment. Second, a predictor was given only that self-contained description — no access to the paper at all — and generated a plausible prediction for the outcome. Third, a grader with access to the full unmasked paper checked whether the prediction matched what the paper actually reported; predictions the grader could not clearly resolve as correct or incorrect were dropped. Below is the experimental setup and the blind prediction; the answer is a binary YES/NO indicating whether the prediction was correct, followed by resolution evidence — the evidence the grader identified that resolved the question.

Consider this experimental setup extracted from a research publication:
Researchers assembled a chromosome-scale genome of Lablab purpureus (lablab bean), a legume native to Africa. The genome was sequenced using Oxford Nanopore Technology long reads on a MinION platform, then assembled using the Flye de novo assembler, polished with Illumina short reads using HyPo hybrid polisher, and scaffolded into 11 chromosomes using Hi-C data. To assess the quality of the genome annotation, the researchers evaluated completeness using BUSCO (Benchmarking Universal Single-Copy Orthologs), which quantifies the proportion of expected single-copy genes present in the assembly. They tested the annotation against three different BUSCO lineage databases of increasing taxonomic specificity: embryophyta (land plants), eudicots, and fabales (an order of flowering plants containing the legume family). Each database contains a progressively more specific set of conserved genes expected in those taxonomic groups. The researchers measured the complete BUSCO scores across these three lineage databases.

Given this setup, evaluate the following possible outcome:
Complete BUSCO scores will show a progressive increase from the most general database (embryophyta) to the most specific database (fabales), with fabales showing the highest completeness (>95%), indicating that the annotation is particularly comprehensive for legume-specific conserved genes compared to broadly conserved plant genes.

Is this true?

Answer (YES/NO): NO